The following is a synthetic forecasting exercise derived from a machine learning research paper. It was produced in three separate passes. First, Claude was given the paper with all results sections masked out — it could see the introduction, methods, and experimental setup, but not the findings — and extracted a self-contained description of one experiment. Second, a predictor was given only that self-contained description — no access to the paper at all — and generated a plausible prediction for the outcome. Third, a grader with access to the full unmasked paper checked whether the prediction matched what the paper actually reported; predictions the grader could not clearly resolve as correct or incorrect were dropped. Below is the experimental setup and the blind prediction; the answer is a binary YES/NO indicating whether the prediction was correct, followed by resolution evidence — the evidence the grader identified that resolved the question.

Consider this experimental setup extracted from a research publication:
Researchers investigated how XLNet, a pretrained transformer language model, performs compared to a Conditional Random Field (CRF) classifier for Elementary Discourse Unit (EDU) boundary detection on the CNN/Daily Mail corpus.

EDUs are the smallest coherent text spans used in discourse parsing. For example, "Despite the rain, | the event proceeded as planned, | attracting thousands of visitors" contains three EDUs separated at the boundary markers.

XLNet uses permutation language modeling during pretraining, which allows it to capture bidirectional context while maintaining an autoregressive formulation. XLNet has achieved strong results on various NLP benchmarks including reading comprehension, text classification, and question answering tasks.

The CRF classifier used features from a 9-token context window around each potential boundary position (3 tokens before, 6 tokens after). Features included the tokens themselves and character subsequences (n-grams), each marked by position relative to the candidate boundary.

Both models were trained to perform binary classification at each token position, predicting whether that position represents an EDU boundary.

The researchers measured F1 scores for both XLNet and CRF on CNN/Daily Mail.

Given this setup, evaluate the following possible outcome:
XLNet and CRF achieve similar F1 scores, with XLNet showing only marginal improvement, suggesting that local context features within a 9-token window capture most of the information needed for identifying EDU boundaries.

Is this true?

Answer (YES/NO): NO